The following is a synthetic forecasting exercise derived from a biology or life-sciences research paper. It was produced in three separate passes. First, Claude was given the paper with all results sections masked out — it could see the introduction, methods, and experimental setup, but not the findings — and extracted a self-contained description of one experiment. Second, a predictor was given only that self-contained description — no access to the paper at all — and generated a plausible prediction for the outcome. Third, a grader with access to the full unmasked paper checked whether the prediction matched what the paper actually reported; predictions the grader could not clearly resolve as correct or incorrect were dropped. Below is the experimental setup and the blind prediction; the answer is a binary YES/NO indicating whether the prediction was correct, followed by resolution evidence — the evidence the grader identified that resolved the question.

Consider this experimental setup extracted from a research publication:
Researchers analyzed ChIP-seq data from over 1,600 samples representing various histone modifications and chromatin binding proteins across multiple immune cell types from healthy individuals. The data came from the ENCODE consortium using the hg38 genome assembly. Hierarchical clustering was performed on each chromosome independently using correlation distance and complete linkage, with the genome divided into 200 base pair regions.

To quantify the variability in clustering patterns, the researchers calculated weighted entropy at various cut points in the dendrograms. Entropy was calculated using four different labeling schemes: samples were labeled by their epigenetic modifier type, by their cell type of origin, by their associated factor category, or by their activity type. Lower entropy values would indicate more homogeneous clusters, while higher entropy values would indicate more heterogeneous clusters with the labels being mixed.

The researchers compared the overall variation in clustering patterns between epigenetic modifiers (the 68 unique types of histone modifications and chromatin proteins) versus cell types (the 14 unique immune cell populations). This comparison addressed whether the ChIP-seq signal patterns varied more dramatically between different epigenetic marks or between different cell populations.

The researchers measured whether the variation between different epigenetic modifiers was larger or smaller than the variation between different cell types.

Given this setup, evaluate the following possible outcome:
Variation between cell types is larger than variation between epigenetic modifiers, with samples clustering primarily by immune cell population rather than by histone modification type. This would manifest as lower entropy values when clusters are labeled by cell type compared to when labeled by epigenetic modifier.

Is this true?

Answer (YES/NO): NO